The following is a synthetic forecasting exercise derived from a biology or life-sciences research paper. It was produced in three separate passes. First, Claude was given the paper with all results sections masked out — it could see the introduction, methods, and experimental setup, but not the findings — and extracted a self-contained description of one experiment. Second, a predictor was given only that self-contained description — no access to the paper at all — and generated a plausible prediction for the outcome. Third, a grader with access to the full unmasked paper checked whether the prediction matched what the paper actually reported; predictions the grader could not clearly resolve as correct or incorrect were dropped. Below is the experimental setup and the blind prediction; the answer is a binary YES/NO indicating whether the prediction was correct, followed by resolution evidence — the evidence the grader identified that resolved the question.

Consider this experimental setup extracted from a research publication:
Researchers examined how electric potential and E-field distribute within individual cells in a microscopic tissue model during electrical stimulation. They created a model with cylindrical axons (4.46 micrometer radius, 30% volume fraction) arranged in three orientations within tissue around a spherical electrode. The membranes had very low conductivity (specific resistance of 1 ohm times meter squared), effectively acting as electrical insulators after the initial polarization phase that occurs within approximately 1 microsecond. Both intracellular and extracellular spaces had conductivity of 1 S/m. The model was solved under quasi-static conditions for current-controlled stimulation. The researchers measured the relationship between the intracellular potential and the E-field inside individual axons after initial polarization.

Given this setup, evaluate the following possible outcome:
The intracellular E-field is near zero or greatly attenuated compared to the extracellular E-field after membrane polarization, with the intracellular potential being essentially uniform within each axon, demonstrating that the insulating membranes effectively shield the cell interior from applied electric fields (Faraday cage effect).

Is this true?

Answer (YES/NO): YES